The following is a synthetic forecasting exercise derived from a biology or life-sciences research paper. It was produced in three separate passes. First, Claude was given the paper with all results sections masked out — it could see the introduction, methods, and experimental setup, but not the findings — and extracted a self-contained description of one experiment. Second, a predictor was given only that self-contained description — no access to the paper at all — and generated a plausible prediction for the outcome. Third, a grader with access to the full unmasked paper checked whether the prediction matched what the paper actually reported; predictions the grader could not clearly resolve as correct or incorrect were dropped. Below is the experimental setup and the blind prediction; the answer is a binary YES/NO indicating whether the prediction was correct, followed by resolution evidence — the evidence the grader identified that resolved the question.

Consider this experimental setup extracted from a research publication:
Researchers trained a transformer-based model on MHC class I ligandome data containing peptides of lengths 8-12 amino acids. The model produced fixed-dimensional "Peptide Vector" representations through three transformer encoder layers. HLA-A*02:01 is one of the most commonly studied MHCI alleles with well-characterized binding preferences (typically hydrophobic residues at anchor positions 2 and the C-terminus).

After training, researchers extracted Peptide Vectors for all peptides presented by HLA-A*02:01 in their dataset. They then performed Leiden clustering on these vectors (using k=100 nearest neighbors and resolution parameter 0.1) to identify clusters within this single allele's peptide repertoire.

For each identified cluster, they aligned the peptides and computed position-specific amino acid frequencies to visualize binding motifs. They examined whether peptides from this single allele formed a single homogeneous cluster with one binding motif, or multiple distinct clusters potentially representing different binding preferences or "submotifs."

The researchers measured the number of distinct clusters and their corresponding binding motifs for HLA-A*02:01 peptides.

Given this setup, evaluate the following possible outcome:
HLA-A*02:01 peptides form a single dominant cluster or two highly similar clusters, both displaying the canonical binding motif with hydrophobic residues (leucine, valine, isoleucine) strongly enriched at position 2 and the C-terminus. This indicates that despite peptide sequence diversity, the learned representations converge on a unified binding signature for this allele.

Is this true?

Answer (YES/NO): NO